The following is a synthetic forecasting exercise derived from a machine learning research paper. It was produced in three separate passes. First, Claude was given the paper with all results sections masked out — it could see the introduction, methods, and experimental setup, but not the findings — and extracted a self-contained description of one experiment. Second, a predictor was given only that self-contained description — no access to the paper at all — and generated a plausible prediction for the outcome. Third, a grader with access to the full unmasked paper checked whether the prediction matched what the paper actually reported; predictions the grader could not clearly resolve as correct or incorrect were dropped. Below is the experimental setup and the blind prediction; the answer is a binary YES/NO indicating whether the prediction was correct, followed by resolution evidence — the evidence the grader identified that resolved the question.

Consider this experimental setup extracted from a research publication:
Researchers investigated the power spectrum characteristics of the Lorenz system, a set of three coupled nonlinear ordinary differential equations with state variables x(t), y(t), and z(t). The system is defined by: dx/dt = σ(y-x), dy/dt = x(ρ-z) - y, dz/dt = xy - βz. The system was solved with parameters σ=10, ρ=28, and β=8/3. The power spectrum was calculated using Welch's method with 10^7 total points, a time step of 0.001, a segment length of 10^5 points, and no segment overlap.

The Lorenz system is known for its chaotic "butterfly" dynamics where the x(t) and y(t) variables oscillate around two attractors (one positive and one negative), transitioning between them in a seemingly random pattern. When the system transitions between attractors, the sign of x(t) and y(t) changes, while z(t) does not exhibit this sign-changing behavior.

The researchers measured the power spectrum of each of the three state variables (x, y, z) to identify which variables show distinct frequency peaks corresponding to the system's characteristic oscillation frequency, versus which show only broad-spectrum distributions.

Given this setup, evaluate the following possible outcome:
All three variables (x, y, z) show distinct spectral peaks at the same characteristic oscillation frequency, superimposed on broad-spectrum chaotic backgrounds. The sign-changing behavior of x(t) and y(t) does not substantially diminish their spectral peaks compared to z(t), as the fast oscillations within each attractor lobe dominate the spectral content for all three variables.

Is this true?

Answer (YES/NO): NO